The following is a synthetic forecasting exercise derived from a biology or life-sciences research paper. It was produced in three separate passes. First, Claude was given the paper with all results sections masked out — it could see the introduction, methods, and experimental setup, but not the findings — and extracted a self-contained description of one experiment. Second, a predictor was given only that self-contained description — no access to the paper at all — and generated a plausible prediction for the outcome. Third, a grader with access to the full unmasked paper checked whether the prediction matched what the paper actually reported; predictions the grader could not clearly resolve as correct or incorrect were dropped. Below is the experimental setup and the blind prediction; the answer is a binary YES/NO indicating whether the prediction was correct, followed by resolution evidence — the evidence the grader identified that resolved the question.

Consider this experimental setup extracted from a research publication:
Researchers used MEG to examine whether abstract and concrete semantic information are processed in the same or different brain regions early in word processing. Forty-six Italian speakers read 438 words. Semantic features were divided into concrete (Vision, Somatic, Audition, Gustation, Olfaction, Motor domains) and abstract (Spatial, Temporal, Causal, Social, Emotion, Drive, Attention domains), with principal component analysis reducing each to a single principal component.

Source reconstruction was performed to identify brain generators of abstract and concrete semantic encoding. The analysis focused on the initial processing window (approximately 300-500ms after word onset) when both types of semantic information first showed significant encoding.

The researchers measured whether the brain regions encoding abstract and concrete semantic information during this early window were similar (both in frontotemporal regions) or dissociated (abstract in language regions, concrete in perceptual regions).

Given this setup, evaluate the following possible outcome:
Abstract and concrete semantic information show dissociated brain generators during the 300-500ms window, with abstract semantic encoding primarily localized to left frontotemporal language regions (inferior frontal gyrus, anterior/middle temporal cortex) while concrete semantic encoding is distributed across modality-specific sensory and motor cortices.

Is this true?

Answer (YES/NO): NO